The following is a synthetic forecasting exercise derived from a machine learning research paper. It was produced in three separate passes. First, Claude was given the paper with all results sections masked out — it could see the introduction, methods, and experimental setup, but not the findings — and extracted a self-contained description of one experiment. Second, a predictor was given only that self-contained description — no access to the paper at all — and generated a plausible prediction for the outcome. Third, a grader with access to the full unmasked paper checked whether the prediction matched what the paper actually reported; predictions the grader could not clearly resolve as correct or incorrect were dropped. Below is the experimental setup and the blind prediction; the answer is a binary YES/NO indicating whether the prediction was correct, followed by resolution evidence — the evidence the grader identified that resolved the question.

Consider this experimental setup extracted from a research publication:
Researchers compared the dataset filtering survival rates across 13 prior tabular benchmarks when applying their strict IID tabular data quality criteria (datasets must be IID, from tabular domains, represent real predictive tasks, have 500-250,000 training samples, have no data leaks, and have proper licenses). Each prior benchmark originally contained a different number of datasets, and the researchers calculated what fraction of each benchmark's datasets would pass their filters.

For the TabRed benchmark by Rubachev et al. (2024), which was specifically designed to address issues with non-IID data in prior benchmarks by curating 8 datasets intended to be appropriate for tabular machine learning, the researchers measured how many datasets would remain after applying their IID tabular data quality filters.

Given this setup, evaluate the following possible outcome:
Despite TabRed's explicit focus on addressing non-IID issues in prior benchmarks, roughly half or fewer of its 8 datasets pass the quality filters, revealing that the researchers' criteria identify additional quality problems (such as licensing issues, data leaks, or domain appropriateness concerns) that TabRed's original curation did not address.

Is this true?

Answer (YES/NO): NO